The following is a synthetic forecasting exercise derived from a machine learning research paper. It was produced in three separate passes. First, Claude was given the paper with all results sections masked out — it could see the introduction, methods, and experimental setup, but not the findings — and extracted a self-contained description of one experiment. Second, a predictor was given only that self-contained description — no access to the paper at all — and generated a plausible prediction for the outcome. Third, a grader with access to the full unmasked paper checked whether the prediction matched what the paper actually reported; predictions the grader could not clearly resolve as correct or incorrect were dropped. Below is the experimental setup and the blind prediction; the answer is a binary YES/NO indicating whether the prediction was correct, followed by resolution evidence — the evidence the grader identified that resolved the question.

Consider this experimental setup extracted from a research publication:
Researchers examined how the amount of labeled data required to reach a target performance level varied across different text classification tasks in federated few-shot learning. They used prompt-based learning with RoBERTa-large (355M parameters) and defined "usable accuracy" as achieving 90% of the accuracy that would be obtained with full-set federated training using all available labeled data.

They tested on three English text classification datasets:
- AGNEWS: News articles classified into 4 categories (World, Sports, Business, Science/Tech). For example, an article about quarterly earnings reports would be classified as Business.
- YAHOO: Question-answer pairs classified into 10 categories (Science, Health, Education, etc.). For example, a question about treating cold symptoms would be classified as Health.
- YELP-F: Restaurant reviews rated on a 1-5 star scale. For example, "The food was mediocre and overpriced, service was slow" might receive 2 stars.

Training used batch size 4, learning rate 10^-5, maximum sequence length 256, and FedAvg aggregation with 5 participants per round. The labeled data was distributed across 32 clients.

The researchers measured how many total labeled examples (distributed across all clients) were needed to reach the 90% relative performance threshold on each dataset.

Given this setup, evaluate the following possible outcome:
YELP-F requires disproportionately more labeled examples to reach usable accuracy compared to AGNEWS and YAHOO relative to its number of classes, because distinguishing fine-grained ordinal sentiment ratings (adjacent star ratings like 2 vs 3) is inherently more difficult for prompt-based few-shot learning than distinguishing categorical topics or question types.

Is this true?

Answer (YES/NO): YES